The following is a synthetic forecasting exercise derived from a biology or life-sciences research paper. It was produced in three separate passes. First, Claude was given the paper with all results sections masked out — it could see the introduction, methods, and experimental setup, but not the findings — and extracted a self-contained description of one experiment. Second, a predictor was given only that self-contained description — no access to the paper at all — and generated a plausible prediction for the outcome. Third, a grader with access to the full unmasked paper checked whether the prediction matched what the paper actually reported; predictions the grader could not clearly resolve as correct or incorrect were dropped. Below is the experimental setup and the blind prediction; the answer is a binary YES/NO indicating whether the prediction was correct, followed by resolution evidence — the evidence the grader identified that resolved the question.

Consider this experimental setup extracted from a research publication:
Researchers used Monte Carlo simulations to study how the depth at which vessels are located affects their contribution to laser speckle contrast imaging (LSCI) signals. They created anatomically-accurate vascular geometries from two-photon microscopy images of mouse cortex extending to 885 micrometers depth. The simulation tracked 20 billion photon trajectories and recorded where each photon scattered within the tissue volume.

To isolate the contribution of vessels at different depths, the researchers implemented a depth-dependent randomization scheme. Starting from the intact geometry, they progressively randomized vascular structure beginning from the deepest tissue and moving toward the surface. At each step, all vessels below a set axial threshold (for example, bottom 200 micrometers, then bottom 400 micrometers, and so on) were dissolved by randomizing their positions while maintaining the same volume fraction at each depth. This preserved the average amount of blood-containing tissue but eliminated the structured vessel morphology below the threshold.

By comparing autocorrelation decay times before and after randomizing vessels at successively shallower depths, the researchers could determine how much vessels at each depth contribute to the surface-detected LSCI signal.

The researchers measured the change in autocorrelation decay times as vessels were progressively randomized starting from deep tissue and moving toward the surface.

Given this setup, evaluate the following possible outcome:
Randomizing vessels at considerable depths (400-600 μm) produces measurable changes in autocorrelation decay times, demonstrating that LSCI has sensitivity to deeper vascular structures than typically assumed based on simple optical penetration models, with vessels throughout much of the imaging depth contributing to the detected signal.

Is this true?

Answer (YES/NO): NO